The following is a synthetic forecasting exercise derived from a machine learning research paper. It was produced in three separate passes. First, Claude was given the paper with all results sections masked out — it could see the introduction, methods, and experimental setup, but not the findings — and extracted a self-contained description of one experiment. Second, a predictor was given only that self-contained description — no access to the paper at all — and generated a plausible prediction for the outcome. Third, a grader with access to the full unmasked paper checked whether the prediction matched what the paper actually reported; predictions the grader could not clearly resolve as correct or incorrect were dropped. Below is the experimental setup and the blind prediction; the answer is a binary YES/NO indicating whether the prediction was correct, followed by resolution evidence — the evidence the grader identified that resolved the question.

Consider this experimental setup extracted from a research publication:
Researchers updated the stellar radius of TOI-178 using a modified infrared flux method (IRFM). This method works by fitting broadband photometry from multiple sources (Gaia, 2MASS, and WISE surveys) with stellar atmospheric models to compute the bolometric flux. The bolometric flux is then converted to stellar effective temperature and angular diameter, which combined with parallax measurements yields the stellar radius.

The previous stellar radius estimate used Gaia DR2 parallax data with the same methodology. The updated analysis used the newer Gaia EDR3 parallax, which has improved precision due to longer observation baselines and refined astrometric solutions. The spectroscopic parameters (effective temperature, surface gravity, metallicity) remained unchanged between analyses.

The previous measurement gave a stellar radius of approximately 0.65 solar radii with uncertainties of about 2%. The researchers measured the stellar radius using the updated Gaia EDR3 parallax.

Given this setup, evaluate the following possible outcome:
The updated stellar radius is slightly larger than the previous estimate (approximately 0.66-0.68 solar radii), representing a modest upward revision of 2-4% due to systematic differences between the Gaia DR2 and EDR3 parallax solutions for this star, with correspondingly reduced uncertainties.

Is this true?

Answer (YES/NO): NO